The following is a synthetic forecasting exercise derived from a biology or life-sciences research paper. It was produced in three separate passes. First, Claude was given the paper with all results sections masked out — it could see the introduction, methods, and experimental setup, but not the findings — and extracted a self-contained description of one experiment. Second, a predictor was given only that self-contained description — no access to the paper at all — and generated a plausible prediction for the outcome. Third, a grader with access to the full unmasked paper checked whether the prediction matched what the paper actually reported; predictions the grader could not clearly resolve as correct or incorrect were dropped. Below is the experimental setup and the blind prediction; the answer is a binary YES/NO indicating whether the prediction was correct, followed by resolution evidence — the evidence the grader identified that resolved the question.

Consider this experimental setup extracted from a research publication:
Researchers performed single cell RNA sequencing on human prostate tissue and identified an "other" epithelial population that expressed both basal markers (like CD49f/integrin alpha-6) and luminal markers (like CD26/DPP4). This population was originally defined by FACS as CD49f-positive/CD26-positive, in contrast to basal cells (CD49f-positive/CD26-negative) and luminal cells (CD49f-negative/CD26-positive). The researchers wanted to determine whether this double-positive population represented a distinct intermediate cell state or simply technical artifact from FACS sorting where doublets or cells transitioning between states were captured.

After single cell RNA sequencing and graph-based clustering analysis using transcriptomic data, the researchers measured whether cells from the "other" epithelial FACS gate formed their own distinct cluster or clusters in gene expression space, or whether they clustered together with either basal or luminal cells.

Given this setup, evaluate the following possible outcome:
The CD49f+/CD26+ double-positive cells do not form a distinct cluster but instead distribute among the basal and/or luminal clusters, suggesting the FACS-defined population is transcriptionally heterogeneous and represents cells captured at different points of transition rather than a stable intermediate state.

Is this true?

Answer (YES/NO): NO